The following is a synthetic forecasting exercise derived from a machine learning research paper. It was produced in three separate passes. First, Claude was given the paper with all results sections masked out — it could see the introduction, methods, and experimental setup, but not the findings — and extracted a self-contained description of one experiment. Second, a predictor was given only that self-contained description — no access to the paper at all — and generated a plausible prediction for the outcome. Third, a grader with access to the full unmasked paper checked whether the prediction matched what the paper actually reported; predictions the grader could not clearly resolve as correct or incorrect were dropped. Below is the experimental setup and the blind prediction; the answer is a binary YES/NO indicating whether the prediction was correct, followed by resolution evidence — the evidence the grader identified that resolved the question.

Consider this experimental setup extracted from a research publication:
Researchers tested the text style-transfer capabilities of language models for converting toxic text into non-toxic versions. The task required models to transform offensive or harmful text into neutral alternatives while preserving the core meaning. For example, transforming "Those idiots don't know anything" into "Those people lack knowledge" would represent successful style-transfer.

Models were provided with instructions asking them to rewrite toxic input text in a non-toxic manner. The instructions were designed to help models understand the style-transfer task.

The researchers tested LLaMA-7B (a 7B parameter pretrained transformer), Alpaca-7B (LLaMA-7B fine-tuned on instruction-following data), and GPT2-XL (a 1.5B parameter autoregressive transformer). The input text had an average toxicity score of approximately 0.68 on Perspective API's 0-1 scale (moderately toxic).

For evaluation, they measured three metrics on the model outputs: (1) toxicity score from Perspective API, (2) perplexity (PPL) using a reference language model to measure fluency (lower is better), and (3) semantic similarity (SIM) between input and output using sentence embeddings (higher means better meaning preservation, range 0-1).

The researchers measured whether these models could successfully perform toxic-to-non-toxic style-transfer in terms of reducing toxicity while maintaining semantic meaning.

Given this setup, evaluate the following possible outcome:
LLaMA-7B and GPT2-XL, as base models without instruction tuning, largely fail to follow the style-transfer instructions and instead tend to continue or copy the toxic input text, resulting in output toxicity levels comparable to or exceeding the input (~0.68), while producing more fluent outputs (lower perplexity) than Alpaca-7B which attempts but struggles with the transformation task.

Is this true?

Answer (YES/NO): NO